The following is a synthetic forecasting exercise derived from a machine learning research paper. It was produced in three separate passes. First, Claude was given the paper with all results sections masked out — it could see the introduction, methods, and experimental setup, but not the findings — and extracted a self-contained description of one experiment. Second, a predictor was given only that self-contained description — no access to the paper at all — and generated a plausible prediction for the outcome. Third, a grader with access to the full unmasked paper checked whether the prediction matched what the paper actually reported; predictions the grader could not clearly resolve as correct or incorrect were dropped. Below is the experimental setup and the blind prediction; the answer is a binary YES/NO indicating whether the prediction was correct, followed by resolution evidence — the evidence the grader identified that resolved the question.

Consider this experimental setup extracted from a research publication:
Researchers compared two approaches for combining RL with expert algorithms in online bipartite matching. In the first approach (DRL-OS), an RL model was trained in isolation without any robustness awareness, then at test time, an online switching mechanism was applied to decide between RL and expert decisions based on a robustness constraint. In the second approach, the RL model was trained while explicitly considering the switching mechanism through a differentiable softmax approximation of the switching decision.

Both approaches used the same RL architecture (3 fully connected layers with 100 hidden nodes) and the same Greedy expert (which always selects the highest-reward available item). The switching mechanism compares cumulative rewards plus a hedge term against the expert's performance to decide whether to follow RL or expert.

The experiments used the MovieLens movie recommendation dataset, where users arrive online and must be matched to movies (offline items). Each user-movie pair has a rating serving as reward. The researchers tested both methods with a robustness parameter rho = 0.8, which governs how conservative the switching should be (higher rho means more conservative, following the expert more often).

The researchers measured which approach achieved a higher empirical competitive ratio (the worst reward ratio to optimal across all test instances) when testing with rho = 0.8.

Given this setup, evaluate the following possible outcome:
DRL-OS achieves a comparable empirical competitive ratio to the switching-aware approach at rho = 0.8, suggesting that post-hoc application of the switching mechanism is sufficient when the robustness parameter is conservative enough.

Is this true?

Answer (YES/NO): YES